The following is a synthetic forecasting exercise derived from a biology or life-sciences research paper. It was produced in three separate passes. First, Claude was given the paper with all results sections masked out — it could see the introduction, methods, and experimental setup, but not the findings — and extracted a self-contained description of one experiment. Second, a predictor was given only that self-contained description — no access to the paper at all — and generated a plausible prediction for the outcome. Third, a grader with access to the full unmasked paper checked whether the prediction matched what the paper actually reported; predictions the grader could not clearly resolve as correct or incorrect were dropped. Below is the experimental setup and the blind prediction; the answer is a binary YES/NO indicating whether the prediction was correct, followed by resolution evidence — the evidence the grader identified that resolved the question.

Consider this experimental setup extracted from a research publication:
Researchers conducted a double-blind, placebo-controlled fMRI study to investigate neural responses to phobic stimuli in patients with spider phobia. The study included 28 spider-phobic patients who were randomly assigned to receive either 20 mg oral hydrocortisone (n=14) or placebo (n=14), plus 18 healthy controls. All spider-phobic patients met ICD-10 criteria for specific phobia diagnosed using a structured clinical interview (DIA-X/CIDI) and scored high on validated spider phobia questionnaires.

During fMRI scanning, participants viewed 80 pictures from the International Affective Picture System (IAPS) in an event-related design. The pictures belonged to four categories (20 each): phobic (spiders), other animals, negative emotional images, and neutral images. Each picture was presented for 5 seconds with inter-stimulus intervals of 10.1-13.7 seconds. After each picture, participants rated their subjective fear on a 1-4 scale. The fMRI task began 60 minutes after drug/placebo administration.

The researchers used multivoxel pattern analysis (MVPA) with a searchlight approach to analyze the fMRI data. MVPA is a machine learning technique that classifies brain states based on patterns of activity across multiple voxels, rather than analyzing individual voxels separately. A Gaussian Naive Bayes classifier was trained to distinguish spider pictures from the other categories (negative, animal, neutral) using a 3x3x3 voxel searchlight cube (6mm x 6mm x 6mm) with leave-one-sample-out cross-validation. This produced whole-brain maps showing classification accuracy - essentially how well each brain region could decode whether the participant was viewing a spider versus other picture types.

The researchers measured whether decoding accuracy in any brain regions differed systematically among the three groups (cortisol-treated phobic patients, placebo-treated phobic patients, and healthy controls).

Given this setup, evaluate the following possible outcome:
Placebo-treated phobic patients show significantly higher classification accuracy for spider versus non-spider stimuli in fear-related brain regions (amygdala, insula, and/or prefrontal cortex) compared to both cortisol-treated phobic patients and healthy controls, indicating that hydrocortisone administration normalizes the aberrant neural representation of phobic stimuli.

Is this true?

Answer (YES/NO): NO